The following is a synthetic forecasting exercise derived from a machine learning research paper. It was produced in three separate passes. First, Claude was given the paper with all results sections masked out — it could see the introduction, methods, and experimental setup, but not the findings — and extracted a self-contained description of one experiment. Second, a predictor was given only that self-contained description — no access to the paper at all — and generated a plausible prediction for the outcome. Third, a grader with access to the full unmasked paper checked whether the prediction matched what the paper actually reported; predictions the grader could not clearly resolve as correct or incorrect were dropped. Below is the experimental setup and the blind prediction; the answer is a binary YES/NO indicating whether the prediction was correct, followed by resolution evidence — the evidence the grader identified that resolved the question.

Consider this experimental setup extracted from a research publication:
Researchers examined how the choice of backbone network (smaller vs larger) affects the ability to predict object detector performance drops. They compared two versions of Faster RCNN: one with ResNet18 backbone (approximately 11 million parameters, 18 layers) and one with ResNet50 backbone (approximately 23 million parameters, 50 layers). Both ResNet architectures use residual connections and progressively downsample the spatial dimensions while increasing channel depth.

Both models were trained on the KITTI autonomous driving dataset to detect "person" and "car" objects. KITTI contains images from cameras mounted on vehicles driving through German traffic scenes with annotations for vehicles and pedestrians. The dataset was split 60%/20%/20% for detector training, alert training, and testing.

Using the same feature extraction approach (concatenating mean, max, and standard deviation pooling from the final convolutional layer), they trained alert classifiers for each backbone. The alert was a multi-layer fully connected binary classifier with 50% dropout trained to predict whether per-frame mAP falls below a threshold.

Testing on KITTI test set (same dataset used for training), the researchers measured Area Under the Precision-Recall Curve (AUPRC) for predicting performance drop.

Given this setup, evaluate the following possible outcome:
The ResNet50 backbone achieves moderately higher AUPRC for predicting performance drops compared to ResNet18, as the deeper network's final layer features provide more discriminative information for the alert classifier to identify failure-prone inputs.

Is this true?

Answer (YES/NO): NO